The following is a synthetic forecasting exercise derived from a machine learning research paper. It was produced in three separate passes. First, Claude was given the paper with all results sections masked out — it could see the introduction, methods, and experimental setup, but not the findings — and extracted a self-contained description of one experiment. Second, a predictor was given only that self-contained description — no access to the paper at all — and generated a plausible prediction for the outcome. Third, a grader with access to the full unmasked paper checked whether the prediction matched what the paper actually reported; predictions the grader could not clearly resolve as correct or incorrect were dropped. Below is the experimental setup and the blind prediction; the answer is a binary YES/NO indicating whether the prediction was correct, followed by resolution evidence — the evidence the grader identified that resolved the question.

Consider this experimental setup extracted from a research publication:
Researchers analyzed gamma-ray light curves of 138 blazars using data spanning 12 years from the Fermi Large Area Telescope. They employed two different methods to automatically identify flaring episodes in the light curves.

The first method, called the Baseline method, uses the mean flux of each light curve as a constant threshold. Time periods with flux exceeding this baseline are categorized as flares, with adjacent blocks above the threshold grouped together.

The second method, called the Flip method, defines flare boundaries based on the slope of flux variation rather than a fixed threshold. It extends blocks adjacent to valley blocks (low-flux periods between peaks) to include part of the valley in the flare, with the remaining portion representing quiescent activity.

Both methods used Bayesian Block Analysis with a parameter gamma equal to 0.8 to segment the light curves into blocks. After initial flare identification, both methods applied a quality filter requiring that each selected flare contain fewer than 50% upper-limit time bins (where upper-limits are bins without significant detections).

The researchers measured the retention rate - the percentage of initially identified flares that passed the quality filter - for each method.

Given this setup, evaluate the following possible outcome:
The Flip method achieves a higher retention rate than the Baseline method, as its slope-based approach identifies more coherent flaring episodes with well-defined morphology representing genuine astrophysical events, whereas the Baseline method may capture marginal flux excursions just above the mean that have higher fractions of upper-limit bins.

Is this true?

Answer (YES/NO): YES